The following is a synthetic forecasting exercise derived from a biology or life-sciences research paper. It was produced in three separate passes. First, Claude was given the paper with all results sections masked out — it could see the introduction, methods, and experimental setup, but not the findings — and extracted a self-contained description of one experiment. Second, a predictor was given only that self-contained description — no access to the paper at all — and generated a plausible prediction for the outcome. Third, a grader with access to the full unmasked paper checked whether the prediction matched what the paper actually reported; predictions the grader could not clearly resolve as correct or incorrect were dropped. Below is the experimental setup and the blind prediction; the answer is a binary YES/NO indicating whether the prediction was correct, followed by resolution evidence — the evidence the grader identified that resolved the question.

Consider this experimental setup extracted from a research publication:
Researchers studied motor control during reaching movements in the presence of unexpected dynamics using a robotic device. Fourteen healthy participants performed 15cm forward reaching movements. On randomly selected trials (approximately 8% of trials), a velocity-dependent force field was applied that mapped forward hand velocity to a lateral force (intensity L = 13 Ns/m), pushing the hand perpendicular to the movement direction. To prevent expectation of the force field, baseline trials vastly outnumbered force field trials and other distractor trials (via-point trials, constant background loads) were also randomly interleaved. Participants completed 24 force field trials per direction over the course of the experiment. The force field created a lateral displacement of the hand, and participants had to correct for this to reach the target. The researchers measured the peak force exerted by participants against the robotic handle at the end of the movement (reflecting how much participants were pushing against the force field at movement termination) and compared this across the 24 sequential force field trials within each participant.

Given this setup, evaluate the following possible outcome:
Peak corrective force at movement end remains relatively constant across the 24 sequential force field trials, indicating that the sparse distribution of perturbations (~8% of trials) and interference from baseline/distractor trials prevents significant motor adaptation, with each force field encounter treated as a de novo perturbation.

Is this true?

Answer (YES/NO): NO